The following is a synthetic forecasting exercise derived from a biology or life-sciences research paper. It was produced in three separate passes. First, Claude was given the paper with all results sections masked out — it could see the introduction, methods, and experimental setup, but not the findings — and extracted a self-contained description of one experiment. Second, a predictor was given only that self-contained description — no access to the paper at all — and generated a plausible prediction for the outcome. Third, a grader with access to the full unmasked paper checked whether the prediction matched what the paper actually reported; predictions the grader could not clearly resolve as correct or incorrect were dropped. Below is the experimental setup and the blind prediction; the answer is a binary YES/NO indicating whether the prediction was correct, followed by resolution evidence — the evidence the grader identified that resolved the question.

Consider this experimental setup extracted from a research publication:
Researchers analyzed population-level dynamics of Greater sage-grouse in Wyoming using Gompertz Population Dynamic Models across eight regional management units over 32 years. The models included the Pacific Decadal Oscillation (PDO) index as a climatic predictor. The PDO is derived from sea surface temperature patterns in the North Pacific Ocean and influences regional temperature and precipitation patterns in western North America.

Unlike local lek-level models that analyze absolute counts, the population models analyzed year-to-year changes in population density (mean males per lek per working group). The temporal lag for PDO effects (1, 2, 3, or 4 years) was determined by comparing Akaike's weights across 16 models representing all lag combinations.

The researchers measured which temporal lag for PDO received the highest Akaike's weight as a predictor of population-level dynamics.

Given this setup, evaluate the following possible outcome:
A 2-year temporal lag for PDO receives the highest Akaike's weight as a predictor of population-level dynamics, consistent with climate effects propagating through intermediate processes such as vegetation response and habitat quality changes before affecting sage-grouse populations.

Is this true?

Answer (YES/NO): NO